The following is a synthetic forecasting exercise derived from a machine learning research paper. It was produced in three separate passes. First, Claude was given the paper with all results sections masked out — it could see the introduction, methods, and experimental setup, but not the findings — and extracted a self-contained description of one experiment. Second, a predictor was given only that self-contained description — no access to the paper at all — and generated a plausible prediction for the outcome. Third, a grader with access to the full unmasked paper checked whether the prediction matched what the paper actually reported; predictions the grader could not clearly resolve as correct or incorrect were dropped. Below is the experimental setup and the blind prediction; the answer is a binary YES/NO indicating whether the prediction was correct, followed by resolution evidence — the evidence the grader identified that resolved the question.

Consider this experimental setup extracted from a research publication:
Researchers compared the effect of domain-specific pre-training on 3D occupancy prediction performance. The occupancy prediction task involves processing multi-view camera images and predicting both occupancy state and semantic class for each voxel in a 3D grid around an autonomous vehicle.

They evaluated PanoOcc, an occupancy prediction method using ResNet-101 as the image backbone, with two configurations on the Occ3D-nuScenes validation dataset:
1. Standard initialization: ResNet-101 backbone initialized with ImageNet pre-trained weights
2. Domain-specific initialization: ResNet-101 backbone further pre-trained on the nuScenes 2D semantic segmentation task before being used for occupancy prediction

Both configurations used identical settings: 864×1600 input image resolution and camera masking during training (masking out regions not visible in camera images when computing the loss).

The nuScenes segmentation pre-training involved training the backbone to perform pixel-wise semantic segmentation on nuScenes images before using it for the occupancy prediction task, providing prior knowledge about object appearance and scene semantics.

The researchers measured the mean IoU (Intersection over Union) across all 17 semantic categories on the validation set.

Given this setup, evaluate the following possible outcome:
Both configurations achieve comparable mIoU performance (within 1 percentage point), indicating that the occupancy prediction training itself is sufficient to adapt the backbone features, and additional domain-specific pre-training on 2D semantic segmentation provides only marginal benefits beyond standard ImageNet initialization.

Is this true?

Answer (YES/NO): YES